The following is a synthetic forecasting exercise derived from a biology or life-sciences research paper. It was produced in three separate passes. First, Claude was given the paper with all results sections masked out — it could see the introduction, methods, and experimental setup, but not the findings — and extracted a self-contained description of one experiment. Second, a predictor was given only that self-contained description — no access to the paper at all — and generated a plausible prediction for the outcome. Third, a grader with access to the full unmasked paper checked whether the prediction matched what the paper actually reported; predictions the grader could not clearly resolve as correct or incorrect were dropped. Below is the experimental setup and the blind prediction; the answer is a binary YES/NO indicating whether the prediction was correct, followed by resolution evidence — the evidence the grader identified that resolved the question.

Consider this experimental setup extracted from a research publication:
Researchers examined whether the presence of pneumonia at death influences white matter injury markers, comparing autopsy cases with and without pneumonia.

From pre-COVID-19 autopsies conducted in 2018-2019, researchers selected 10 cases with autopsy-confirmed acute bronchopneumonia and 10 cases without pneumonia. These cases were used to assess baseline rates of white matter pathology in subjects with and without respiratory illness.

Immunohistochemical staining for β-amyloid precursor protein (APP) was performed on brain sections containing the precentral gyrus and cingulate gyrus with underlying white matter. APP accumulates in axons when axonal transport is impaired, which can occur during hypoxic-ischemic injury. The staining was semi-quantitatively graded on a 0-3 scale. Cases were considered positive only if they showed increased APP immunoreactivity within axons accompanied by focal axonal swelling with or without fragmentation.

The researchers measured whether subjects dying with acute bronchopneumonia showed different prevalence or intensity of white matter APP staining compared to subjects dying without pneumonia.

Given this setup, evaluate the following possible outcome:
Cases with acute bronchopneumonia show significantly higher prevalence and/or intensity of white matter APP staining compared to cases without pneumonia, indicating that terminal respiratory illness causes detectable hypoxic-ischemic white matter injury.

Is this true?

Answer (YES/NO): YES